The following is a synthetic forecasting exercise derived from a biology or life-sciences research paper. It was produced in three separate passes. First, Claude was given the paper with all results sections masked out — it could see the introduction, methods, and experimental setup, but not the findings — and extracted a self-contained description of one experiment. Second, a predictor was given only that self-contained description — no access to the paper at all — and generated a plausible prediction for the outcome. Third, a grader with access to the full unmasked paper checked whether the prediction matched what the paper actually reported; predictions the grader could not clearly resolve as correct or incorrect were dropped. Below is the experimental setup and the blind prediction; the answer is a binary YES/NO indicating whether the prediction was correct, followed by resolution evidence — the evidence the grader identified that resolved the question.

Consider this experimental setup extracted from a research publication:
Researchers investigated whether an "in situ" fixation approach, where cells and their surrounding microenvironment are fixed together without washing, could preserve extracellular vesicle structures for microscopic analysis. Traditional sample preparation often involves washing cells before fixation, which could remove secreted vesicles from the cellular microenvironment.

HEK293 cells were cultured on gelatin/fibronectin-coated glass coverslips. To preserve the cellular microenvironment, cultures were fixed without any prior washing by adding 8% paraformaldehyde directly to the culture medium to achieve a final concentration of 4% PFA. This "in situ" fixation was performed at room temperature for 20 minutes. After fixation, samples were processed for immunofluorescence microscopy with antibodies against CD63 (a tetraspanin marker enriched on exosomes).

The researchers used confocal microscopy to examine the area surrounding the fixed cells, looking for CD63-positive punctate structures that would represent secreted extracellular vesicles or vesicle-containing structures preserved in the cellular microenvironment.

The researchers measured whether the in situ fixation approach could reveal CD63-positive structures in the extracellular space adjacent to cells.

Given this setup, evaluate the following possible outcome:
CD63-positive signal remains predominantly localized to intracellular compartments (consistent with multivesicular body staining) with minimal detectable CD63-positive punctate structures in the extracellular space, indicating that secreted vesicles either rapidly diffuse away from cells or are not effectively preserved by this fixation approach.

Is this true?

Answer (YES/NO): NO